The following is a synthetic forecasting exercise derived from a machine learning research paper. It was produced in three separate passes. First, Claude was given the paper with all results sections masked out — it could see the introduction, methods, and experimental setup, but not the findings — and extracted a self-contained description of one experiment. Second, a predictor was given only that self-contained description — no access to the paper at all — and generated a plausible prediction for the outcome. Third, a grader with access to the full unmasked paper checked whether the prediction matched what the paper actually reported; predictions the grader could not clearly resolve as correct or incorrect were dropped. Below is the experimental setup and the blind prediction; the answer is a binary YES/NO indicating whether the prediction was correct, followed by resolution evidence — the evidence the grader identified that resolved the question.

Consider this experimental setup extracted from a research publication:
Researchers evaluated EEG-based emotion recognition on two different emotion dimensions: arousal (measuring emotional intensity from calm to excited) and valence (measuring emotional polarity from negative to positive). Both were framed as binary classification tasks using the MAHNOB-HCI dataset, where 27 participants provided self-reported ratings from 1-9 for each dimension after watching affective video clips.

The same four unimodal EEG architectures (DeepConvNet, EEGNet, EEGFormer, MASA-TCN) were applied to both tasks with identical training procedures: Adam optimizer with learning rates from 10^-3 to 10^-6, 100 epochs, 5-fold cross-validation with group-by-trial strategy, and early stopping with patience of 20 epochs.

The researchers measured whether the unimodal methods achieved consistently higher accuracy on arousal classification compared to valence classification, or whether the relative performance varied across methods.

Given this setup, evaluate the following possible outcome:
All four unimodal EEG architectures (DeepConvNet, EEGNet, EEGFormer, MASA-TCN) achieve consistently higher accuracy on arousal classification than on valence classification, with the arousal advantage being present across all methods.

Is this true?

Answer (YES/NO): NO